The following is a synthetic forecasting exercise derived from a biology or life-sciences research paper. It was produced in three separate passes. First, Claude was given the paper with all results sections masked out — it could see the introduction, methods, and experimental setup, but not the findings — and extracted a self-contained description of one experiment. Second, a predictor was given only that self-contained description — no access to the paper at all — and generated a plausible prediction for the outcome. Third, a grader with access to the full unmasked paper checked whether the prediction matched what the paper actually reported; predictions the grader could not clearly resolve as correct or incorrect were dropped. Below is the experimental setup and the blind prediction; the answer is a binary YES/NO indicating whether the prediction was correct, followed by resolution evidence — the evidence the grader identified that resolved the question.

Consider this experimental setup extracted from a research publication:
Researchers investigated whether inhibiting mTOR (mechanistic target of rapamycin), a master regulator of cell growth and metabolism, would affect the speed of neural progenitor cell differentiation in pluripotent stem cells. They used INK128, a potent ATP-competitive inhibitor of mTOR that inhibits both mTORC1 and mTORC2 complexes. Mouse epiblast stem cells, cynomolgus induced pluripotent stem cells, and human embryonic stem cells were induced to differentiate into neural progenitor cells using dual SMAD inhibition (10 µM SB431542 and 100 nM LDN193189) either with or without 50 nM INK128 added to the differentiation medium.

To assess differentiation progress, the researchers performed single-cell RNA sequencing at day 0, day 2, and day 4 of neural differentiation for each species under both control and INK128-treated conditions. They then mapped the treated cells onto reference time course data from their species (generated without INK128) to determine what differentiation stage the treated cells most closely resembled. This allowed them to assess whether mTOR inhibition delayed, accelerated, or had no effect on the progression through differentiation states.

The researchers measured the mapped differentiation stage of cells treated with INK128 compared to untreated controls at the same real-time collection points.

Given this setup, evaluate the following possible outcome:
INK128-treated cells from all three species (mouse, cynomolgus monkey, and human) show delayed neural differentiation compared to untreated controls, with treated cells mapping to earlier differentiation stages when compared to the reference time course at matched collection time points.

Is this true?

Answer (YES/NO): NO